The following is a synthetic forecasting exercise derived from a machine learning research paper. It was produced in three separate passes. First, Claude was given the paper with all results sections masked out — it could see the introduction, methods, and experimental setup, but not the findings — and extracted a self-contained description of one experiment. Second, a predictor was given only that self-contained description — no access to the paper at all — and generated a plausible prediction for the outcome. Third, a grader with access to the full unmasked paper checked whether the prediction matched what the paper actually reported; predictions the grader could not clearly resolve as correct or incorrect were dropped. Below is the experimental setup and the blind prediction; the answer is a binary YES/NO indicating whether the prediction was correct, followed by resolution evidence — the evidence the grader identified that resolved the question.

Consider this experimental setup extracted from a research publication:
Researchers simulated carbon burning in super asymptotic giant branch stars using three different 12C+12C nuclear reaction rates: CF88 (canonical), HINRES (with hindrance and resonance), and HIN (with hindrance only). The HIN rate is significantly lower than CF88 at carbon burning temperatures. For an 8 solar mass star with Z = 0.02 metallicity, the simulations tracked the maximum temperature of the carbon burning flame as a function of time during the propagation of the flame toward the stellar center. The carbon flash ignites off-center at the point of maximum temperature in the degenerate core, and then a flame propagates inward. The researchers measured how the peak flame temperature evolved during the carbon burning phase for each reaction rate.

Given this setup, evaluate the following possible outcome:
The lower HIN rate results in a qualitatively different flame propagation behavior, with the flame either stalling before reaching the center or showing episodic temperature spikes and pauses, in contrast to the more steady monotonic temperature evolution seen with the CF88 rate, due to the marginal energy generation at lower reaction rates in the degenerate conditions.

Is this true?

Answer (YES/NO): NO